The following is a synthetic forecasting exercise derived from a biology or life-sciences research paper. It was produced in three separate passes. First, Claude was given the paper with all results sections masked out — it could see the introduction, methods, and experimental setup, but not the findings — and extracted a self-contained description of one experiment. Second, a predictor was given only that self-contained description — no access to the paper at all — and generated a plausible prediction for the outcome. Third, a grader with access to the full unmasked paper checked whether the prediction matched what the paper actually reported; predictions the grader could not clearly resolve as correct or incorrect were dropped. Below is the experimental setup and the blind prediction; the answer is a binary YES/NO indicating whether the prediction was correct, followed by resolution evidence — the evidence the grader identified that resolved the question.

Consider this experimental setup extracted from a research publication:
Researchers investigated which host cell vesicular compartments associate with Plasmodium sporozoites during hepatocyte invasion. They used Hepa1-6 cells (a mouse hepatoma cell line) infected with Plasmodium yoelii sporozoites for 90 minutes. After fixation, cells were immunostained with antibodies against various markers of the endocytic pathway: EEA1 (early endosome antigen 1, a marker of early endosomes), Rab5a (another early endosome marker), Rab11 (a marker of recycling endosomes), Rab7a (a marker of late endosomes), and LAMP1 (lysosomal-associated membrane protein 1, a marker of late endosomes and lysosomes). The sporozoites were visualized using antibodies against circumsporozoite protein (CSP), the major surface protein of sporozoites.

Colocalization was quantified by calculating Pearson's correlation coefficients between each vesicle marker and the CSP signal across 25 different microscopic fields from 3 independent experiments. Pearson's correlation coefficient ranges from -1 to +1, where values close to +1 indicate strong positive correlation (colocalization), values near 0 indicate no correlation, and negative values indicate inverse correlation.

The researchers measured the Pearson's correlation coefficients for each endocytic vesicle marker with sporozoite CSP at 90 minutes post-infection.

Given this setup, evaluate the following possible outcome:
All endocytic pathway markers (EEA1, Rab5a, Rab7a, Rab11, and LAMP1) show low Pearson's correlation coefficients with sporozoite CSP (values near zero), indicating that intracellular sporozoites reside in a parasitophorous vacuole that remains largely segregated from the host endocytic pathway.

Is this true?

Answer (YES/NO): NO